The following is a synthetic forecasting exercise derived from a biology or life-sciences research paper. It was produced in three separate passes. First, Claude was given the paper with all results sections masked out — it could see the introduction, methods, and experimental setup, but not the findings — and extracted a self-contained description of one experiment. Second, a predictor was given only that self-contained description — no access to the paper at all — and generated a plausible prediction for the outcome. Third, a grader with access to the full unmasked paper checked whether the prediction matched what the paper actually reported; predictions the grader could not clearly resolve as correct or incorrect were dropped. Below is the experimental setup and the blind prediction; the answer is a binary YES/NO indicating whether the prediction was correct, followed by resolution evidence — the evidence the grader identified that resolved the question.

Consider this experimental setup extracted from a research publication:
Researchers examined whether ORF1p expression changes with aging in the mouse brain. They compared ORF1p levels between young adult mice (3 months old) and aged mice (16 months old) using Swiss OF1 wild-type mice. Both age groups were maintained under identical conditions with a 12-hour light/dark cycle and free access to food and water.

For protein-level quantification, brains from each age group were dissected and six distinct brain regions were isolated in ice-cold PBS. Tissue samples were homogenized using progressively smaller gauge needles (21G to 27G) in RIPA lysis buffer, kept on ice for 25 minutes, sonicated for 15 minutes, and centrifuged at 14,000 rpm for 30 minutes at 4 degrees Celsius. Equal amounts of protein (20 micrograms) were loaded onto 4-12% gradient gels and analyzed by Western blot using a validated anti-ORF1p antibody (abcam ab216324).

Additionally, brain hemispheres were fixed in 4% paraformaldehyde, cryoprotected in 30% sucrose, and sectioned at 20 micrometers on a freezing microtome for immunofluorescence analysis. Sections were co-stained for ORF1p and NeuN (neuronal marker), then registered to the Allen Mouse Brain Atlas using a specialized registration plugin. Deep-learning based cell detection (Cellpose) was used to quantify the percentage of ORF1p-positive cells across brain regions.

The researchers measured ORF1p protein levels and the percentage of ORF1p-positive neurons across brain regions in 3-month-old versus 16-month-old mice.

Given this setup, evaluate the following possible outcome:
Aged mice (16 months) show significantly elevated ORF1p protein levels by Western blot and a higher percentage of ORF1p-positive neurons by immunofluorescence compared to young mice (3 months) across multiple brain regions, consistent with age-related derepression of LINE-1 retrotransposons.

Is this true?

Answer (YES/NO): NO